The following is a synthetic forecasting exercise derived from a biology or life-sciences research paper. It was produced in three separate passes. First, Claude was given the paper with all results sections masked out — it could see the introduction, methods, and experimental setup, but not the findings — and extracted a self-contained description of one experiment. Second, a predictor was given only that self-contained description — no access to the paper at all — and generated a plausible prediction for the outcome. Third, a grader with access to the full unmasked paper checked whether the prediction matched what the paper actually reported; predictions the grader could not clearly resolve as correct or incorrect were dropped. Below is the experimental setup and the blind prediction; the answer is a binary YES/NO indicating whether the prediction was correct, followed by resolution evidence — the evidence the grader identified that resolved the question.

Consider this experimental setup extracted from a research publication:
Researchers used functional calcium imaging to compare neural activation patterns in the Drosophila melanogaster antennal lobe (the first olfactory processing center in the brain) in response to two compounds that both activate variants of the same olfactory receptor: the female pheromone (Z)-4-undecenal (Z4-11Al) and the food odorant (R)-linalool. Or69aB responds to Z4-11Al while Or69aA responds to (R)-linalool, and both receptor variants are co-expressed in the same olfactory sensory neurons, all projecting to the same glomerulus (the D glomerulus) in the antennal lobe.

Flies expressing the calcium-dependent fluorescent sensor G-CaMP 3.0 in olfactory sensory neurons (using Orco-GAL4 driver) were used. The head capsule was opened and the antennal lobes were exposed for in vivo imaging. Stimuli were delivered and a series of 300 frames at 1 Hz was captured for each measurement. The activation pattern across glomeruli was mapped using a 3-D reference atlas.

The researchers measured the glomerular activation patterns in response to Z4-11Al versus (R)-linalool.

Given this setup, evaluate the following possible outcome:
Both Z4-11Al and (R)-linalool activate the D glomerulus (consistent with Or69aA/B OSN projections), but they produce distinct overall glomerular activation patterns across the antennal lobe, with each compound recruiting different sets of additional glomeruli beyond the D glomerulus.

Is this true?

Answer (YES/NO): YES